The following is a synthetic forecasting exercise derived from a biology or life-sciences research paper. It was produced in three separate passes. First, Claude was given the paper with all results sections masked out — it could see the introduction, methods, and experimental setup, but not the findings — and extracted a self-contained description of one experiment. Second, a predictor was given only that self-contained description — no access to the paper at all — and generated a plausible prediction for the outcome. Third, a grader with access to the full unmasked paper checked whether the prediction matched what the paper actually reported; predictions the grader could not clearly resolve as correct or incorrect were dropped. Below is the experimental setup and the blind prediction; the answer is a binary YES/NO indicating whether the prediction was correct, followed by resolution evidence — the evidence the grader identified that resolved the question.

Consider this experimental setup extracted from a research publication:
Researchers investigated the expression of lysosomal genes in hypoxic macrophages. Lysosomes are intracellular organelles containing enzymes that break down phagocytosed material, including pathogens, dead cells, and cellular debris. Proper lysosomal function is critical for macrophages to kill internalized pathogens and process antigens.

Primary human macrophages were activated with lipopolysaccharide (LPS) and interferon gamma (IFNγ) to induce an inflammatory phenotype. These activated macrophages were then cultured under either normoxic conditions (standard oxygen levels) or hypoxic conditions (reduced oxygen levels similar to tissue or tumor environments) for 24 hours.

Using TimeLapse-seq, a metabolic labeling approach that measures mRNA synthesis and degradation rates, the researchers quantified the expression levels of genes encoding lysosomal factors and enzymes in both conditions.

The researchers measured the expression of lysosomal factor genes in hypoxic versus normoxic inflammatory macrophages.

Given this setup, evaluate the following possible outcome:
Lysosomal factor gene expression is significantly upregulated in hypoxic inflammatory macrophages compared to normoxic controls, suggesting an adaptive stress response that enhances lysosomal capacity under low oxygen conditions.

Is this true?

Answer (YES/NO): NO